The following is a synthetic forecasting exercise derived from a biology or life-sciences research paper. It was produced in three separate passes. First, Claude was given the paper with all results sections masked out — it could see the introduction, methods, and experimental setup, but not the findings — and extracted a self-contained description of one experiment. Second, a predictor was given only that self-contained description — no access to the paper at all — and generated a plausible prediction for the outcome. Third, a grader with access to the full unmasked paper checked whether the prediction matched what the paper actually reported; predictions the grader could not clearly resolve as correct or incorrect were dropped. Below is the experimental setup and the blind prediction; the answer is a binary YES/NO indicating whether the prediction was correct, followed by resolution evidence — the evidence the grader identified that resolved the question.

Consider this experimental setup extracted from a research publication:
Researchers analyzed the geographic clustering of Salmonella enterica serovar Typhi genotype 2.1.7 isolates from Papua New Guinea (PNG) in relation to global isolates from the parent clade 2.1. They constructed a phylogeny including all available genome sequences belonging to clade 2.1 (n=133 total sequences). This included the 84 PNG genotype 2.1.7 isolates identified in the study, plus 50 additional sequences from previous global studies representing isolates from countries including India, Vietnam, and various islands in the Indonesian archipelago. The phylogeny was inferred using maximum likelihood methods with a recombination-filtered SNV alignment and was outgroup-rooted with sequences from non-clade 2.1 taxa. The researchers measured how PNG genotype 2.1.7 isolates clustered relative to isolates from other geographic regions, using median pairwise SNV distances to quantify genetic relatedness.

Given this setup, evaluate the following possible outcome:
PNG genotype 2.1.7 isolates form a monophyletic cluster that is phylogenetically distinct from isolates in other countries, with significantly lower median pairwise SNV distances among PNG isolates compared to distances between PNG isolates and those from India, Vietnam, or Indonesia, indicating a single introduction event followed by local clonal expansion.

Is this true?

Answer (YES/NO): NO